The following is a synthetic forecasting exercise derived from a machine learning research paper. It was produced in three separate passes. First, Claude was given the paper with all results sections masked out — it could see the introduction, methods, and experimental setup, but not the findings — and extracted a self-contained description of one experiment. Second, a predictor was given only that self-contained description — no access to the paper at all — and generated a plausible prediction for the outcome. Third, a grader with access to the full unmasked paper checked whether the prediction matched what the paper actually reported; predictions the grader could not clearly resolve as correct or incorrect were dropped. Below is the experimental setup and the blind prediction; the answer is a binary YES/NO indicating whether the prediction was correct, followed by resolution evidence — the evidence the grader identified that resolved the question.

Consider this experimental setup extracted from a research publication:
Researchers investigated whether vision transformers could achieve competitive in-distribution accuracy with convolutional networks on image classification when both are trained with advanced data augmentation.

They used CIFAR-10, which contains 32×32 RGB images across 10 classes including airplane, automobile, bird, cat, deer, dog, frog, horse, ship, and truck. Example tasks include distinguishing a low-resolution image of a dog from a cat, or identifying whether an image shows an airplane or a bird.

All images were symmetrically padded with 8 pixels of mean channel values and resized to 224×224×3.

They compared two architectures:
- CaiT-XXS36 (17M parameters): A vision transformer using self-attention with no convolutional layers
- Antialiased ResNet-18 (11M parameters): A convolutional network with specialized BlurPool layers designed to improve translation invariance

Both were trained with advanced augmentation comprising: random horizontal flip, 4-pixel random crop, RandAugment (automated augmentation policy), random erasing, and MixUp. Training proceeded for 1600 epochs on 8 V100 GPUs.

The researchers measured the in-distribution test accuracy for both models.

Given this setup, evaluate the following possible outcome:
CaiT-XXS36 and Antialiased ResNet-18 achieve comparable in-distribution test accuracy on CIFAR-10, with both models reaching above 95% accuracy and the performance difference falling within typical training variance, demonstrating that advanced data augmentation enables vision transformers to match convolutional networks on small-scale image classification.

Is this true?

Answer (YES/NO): YES